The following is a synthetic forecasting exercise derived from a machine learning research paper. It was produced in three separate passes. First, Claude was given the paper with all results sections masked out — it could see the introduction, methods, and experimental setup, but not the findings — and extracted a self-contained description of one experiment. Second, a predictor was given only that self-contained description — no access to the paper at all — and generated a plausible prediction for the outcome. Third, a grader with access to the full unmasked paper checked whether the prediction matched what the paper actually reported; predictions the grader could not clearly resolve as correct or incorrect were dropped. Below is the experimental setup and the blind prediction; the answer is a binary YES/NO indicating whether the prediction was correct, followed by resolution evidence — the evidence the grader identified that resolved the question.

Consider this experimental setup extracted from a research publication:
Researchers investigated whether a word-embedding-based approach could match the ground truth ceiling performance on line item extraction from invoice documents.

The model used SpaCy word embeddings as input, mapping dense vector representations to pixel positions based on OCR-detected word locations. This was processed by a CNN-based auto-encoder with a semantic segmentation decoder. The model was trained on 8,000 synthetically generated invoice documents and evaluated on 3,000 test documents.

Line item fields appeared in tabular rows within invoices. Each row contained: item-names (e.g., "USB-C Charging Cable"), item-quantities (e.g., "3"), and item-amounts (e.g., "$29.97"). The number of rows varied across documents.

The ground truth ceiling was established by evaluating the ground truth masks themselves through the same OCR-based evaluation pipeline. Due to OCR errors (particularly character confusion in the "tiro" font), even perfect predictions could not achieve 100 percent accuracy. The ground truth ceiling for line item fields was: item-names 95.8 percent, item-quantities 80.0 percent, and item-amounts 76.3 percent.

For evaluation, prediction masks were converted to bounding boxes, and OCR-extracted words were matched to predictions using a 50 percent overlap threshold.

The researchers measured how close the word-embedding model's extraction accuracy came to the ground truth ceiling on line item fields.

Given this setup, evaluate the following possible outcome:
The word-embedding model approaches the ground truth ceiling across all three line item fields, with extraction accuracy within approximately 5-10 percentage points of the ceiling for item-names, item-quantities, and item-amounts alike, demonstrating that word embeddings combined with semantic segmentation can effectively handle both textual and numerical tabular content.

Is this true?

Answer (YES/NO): NO